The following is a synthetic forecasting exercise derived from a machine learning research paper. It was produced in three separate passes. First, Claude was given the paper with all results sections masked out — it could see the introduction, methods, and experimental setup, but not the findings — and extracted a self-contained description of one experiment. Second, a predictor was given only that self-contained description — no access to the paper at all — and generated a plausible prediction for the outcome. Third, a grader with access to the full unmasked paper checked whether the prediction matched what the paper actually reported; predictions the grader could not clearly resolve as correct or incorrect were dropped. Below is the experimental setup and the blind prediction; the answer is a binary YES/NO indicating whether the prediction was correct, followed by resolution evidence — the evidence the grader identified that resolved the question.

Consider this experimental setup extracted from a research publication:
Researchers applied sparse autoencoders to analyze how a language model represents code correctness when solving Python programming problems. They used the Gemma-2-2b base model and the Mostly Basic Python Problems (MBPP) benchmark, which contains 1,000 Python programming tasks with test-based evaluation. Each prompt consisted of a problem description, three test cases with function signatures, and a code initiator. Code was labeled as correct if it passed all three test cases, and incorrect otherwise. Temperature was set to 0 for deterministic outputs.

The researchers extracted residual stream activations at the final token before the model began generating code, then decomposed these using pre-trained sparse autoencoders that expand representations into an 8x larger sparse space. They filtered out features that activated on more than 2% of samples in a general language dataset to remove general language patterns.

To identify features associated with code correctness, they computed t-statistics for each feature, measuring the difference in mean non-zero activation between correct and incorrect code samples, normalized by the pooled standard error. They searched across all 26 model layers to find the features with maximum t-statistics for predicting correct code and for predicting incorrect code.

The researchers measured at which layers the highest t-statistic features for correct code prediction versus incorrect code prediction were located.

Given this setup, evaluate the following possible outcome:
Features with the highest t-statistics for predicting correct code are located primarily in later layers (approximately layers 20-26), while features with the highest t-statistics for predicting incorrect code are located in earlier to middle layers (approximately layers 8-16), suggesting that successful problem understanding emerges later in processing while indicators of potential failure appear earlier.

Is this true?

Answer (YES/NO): NO